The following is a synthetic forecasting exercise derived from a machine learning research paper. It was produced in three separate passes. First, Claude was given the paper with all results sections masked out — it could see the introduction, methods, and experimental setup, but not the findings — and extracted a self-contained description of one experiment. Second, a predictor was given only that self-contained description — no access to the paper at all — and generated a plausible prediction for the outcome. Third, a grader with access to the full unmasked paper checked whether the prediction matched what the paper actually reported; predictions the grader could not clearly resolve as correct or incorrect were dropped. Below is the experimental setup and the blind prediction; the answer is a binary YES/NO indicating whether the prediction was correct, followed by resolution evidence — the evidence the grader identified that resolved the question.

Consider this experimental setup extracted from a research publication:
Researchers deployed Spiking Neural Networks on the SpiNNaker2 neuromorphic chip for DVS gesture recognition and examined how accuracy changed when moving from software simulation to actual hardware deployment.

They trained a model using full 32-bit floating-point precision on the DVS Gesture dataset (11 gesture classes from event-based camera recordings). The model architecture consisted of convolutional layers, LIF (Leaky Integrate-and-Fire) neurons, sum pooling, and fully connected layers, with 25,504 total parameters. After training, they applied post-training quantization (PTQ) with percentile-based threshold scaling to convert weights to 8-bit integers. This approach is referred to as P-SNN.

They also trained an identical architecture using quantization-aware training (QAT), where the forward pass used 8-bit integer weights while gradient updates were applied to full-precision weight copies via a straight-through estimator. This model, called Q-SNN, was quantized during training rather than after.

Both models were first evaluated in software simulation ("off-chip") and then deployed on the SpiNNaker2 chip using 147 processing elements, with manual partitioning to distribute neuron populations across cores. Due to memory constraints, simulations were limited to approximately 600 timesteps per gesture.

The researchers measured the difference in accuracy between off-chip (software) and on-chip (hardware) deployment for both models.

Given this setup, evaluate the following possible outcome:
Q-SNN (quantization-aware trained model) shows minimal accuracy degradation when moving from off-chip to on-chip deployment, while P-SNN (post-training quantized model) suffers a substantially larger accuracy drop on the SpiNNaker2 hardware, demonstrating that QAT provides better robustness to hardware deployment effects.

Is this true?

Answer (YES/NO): NO